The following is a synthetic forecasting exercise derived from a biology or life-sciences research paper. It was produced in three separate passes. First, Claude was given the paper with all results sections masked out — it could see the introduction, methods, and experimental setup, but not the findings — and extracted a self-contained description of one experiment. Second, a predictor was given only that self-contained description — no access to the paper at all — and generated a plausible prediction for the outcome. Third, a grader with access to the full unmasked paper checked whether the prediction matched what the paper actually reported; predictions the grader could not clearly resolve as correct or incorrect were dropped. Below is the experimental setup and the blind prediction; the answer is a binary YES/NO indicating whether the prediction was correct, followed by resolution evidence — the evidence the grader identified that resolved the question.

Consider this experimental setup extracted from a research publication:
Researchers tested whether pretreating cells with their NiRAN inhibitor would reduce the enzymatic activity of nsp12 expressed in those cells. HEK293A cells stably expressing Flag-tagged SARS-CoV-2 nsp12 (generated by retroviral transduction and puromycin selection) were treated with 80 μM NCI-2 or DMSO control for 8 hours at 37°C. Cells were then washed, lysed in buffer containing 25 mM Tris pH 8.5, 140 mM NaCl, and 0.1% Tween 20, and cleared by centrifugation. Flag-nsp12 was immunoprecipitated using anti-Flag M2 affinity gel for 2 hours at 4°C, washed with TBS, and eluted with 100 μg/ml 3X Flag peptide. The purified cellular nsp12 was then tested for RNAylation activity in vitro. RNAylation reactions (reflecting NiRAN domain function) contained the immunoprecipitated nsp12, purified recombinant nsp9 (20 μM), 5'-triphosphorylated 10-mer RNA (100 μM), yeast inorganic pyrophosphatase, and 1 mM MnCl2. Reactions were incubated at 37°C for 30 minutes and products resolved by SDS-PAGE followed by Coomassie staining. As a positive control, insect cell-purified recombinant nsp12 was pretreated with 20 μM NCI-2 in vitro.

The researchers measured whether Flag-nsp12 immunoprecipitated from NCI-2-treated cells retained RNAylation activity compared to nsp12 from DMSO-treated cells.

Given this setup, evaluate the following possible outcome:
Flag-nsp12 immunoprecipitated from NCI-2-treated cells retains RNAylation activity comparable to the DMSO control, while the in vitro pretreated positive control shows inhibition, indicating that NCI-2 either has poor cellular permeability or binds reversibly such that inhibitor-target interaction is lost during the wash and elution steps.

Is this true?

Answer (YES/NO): NO